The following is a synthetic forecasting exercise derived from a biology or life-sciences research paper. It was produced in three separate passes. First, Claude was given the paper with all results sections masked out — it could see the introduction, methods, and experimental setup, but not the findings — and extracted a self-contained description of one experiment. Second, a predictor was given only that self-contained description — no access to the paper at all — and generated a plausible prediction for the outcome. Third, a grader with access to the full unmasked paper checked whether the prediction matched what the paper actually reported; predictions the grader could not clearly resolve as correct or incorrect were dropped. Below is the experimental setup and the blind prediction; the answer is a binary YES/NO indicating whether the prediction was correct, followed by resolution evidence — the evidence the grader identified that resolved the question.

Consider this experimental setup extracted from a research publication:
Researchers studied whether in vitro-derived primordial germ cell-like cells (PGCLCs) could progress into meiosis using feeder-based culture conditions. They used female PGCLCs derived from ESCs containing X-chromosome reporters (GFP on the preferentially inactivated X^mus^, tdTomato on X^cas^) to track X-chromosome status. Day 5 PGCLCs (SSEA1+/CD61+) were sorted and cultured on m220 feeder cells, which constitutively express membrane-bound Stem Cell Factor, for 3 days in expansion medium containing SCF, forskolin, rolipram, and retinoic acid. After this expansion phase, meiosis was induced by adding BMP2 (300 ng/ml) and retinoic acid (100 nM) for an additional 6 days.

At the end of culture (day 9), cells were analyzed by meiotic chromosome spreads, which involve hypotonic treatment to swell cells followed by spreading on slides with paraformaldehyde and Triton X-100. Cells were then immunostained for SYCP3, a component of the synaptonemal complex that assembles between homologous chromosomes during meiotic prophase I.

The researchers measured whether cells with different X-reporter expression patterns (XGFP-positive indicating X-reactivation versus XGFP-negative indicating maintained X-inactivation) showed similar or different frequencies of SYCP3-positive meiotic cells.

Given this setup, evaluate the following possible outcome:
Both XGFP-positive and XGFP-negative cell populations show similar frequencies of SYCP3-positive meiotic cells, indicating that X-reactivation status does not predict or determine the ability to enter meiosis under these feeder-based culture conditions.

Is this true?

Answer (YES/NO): NO